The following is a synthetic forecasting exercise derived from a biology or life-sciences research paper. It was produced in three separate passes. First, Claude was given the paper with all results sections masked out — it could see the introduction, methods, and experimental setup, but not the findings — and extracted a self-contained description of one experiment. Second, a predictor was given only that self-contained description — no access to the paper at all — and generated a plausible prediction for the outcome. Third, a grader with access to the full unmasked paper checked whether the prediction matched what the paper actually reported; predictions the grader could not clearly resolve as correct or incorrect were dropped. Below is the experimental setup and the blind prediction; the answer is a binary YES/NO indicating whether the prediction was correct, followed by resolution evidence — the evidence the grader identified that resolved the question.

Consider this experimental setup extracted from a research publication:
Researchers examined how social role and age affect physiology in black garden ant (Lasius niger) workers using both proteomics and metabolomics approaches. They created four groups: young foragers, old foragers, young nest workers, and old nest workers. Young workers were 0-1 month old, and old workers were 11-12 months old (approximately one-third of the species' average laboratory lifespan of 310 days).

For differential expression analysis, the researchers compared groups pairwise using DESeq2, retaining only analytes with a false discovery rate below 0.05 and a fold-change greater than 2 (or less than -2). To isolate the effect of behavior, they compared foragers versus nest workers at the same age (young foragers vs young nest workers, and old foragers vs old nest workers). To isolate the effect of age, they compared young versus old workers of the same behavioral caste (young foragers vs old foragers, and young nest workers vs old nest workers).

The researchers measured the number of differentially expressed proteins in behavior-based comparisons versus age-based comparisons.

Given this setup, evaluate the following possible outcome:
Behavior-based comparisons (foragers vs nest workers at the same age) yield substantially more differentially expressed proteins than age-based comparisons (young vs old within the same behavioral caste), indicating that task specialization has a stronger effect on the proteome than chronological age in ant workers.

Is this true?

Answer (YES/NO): NO